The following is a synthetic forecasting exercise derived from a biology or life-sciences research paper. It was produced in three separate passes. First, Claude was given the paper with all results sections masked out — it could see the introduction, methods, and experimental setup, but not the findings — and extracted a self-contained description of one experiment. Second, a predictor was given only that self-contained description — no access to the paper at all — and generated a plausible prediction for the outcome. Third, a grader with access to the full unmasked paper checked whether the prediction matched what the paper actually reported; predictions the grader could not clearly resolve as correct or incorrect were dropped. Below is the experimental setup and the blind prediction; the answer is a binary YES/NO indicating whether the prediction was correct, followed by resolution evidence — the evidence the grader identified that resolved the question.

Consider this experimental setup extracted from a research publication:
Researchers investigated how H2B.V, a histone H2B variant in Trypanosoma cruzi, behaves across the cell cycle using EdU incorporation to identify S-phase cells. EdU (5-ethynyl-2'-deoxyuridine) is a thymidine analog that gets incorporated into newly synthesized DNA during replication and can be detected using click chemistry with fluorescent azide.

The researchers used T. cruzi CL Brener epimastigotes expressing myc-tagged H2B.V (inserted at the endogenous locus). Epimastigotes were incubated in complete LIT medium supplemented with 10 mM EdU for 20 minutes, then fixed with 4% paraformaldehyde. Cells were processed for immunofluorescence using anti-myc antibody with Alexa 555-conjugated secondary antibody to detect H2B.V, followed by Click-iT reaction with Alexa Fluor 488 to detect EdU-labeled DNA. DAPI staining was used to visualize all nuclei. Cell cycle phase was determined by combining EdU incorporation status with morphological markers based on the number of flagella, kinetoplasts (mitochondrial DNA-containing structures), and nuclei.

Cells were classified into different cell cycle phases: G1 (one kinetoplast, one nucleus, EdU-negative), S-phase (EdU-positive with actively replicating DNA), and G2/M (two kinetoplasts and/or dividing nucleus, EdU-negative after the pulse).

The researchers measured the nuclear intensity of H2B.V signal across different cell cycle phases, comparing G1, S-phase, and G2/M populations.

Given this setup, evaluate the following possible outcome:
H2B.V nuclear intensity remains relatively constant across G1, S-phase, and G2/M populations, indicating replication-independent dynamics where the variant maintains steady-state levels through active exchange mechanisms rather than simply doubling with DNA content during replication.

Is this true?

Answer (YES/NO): NO